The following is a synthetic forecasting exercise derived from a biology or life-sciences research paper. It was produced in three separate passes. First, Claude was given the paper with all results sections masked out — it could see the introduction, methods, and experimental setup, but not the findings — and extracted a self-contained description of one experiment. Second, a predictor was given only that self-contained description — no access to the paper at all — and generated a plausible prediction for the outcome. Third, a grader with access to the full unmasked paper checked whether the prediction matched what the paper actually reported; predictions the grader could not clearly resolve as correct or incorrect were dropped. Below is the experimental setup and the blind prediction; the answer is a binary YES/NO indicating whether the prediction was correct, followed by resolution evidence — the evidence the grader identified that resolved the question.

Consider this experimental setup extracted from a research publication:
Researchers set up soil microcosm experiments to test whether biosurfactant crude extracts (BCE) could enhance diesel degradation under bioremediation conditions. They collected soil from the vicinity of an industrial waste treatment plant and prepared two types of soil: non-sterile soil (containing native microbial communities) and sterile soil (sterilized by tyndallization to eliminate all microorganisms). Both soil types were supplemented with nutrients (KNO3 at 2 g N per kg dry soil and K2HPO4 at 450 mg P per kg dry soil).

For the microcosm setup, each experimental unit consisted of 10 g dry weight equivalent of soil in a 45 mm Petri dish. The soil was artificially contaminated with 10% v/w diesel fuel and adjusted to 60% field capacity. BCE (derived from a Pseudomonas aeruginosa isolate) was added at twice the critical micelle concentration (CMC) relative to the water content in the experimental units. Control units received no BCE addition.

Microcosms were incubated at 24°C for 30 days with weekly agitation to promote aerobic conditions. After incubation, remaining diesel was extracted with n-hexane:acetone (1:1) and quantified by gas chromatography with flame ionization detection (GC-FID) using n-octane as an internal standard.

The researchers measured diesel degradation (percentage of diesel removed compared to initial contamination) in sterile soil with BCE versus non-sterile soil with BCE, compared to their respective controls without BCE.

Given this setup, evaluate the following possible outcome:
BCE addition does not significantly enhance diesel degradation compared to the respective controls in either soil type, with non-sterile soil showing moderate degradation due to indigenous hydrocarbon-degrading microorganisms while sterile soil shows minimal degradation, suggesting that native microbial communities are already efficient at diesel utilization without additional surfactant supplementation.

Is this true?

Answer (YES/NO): NO